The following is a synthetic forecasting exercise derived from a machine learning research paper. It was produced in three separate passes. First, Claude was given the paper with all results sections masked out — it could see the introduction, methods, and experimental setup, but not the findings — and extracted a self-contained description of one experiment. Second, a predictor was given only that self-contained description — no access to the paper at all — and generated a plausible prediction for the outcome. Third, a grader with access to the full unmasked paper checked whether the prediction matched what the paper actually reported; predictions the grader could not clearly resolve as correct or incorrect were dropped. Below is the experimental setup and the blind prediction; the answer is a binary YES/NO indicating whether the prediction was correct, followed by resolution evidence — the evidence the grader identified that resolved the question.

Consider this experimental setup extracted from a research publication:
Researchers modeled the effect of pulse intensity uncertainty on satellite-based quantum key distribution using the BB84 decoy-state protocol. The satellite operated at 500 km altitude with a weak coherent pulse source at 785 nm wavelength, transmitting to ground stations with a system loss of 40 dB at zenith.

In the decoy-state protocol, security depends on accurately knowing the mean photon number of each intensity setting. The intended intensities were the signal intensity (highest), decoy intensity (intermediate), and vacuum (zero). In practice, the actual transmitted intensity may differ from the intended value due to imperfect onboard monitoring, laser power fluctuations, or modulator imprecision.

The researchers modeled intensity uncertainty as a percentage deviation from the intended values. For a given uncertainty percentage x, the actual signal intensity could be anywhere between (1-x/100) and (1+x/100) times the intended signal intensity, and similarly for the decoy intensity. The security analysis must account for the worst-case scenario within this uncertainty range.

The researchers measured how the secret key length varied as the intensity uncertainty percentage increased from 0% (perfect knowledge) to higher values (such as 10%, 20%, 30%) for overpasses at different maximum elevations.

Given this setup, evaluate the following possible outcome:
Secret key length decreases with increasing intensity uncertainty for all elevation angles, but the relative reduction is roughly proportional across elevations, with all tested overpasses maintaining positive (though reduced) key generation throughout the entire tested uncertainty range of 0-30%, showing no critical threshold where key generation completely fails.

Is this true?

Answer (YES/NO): NO